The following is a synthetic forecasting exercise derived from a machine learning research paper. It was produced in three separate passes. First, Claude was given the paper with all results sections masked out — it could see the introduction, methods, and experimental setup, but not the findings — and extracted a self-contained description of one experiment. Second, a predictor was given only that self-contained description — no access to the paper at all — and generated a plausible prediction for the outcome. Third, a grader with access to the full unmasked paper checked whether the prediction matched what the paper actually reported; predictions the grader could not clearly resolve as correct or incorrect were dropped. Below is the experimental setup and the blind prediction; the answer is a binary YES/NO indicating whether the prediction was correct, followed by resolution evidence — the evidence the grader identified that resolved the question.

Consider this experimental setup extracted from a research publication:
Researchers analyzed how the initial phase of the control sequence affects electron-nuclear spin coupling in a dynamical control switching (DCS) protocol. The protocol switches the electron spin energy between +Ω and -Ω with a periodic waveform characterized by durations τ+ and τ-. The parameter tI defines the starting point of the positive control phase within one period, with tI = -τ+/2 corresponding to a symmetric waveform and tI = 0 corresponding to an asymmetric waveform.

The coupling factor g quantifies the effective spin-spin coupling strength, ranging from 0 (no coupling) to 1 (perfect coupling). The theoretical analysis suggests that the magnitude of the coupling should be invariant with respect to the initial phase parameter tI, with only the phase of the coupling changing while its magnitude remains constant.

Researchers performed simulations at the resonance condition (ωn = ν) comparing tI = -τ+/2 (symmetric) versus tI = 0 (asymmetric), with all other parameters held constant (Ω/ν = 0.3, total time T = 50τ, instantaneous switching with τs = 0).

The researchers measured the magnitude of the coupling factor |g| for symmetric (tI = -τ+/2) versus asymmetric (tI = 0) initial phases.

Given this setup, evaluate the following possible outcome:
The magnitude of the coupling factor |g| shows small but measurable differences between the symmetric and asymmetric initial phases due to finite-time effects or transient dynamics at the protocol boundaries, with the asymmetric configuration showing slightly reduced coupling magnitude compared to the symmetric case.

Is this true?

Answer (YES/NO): NO